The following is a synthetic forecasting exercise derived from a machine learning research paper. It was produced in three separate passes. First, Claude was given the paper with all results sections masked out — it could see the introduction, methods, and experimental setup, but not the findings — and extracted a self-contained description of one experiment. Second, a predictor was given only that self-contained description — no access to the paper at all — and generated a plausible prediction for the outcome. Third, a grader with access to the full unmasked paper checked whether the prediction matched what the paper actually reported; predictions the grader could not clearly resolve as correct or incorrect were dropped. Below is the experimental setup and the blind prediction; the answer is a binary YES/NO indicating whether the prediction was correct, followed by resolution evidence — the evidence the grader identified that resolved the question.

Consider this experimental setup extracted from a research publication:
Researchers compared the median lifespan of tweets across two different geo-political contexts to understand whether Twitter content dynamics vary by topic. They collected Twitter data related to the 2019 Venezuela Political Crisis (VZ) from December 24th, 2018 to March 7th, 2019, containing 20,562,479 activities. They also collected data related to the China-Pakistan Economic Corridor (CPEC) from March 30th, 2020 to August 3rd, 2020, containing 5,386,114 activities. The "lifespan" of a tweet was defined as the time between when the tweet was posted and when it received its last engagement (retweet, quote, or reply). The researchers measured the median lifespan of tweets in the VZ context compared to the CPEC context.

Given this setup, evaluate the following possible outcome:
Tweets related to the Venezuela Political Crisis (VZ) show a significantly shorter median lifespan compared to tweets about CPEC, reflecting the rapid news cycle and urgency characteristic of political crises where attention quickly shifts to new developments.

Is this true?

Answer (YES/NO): NO